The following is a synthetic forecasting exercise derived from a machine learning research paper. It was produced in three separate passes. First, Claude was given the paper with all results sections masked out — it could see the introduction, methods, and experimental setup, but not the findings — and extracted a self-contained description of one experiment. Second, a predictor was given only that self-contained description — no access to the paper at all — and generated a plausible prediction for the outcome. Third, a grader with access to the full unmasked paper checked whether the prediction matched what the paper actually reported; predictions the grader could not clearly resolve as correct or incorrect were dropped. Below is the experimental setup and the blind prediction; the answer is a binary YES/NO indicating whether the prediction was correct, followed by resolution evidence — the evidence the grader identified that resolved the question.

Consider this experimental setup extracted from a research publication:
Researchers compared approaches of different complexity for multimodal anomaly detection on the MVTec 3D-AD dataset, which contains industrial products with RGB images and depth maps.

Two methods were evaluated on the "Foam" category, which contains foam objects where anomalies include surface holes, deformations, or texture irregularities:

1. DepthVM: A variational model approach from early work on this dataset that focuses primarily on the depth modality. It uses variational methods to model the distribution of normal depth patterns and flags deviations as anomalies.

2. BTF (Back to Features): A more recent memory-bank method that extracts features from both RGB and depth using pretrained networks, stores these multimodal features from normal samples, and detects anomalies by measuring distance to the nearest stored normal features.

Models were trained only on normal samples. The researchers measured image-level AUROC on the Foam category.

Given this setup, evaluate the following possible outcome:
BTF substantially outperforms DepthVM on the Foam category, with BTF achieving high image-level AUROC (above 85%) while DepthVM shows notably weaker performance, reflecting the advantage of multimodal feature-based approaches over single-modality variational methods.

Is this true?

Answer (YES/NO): NO